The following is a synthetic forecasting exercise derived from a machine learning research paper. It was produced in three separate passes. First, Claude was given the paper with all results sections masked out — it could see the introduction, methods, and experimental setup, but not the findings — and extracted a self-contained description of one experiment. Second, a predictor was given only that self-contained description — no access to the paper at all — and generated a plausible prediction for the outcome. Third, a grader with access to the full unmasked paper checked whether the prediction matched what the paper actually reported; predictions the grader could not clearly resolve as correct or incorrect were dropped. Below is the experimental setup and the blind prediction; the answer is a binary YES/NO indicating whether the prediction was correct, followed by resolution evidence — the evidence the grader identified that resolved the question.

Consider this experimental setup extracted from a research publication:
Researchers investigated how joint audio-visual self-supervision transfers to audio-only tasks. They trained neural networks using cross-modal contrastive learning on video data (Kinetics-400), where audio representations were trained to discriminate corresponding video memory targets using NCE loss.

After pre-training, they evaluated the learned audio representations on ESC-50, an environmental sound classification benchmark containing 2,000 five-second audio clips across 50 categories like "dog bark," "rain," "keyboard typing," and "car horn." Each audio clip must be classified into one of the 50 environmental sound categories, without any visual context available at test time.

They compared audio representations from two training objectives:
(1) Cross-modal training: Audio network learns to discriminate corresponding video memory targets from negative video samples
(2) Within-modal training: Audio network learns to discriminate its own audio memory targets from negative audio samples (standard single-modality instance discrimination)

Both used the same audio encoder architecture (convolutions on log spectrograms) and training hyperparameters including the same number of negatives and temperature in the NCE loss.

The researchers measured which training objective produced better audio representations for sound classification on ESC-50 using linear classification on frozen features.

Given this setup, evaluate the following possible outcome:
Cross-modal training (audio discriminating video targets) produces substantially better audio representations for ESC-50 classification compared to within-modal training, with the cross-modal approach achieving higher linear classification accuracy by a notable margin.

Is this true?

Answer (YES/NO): YES